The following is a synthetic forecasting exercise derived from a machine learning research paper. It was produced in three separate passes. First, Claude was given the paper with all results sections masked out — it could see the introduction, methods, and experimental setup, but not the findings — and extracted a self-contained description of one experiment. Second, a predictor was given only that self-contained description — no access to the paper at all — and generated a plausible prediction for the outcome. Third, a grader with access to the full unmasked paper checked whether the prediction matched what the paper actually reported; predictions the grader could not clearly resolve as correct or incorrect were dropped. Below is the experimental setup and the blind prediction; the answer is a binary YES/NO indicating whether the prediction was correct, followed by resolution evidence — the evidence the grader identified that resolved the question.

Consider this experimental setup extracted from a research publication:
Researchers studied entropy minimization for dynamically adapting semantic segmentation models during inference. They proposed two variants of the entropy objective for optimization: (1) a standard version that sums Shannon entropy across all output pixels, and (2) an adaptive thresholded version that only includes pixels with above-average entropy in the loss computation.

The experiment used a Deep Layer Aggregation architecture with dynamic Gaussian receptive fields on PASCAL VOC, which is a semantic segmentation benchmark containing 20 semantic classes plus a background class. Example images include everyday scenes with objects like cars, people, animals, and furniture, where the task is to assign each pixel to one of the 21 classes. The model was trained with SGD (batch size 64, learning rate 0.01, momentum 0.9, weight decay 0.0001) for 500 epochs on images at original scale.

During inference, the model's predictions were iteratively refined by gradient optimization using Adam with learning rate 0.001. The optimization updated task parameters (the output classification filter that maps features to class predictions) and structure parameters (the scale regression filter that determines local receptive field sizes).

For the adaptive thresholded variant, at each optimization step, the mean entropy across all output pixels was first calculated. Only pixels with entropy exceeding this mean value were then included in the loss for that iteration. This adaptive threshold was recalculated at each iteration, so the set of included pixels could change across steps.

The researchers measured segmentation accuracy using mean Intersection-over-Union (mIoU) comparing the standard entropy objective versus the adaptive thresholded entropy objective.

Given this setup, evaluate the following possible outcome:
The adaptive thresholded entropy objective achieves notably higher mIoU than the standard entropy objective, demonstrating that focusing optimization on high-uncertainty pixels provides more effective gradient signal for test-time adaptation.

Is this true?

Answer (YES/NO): NO